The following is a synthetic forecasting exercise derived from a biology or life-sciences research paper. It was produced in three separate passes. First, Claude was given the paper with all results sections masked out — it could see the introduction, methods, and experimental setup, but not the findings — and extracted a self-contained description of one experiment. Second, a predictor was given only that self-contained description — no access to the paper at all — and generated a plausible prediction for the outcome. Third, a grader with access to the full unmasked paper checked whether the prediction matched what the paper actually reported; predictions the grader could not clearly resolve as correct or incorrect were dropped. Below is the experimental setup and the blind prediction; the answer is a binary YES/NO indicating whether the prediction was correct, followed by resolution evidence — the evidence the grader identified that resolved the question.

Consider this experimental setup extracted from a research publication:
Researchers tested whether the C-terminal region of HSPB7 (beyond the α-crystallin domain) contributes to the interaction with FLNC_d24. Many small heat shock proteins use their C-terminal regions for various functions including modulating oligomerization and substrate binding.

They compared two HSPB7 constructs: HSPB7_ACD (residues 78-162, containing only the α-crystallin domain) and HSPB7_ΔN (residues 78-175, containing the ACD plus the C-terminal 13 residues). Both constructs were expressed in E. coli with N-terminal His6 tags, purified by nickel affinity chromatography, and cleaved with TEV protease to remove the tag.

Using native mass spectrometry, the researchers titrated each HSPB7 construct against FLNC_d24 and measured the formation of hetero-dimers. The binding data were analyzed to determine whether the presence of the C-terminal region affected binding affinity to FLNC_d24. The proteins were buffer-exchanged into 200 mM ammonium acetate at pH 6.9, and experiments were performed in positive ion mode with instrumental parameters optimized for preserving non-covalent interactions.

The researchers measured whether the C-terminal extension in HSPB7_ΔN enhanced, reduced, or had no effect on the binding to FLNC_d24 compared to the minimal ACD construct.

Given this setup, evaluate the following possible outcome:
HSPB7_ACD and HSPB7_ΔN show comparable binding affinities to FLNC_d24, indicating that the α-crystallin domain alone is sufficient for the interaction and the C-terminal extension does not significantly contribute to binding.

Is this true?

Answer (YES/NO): YES